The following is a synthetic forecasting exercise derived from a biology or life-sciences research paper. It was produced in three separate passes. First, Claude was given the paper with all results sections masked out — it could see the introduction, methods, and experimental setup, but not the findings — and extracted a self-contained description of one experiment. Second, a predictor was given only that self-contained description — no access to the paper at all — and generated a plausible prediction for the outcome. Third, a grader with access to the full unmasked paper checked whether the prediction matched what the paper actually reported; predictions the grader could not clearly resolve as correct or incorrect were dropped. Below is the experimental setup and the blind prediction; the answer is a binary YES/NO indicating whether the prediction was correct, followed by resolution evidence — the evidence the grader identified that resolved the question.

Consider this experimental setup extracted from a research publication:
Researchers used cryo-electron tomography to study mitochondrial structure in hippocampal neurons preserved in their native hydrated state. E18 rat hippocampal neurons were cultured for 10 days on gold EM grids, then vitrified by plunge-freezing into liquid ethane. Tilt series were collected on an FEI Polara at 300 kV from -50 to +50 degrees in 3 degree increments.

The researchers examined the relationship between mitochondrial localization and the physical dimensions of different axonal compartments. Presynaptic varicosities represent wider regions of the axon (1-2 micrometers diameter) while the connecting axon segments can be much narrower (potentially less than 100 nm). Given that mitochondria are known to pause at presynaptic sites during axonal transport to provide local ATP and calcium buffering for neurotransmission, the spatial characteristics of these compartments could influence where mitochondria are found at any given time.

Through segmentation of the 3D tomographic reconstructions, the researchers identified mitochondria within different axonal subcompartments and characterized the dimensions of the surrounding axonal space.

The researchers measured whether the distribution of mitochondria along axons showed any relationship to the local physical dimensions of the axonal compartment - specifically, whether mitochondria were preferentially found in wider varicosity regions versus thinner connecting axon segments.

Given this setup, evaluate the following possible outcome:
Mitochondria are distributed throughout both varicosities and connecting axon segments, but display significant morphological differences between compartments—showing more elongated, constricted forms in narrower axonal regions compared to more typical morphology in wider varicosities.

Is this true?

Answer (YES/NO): YES